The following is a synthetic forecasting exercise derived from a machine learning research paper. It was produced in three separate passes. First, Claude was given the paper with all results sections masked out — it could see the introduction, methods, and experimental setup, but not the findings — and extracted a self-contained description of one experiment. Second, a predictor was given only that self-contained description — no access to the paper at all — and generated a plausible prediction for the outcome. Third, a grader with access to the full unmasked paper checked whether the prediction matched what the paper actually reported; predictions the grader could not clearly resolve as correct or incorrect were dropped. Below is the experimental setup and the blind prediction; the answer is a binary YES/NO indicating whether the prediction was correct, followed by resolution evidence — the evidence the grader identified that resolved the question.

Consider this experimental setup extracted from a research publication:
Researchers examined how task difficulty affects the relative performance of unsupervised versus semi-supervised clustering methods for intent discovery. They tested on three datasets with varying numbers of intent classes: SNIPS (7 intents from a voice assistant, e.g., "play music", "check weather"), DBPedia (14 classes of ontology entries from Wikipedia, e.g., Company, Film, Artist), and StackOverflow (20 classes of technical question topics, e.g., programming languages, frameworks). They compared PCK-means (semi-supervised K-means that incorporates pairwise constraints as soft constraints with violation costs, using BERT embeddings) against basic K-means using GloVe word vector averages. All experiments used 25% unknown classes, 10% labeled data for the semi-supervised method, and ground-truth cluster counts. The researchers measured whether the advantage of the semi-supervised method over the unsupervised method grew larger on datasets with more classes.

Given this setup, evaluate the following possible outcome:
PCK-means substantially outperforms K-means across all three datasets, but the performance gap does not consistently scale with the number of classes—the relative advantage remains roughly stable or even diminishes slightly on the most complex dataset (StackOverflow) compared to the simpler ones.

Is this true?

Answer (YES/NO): NO